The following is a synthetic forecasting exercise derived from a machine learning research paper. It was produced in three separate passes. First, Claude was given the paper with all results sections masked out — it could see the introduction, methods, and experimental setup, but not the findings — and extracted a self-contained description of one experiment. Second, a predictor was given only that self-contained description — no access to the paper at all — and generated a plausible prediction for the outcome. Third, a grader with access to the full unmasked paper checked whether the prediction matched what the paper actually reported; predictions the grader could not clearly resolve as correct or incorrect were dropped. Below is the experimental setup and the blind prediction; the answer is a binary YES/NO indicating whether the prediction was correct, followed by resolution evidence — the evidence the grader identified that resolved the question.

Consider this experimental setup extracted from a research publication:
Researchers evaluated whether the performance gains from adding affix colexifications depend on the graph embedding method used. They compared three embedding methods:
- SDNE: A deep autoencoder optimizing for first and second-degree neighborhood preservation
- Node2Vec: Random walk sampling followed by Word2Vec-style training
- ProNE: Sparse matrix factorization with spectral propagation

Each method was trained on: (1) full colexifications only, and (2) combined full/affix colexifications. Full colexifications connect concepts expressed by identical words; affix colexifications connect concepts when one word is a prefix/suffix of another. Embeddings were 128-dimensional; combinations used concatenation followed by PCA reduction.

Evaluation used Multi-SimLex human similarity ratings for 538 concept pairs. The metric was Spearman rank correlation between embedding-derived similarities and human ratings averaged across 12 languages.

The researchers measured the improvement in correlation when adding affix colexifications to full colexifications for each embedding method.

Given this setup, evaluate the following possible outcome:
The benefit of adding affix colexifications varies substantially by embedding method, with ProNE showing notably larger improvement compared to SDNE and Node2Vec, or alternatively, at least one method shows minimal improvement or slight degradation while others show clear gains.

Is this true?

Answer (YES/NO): NO